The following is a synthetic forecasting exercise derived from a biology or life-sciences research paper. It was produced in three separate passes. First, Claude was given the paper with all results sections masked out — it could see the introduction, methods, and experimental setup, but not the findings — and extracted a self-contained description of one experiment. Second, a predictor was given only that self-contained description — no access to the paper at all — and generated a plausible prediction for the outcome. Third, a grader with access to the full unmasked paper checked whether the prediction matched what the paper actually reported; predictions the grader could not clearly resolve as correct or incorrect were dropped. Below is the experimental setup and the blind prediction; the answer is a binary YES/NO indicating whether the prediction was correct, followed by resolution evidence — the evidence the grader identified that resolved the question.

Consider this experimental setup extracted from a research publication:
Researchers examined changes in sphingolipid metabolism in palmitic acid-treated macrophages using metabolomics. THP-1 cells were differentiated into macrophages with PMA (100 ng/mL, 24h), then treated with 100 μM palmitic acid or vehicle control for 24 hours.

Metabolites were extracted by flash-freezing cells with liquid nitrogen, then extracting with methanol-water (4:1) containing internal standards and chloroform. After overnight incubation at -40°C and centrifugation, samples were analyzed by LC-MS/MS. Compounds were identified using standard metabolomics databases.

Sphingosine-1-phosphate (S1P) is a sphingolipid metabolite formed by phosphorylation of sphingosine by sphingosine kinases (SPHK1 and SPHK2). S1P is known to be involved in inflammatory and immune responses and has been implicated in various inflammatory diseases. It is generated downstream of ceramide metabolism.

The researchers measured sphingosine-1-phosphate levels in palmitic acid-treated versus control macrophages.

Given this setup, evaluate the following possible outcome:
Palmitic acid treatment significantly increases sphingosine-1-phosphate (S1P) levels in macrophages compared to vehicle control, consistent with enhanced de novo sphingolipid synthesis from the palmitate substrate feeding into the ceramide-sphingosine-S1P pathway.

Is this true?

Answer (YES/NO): YES